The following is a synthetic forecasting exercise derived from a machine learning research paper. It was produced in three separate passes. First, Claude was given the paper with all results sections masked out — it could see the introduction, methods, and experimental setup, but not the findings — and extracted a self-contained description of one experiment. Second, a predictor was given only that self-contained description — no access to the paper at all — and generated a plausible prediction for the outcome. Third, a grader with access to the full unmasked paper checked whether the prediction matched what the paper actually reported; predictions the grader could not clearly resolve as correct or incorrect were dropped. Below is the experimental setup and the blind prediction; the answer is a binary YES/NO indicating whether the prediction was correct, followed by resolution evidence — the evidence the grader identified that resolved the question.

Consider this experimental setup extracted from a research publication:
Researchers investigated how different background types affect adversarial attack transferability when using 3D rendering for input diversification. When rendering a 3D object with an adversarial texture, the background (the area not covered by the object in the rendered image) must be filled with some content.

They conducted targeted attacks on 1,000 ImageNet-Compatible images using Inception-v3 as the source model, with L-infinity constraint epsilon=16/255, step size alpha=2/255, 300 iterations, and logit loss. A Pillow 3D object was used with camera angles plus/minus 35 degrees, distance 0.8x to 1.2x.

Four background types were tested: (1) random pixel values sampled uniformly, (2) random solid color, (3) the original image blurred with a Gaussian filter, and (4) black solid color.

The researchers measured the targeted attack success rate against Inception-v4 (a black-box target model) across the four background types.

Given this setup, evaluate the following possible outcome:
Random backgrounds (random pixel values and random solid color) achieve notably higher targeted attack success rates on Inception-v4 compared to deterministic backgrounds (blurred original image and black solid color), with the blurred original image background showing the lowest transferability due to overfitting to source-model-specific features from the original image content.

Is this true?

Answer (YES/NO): NO